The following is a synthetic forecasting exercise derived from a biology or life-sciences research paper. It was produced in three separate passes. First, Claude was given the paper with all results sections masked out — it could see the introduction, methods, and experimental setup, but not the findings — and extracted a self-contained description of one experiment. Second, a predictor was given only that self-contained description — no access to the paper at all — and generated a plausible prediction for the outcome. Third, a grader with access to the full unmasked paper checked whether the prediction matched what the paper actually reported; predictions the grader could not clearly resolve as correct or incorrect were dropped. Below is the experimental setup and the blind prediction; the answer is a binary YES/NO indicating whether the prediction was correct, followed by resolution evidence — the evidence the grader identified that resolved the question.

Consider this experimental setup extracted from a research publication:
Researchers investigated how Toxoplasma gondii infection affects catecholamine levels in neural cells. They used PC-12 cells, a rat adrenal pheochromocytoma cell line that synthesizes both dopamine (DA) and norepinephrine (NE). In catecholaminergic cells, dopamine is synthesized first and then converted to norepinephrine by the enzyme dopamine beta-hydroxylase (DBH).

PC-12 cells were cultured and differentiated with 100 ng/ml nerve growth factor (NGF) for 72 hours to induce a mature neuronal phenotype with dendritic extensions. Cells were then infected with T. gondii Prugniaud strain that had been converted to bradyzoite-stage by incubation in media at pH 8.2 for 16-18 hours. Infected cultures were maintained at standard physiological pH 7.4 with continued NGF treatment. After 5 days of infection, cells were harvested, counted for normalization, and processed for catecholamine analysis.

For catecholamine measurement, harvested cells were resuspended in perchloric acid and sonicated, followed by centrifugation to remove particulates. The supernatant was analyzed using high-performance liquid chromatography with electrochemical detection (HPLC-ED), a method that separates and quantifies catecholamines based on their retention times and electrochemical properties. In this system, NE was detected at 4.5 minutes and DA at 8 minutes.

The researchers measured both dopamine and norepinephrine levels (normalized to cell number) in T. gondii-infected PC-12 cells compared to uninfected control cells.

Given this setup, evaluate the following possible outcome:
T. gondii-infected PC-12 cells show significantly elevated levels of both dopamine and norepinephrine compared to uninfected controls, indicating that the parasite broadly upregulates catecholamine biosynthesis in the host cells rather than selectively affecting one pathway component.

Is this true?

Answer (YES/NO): NO